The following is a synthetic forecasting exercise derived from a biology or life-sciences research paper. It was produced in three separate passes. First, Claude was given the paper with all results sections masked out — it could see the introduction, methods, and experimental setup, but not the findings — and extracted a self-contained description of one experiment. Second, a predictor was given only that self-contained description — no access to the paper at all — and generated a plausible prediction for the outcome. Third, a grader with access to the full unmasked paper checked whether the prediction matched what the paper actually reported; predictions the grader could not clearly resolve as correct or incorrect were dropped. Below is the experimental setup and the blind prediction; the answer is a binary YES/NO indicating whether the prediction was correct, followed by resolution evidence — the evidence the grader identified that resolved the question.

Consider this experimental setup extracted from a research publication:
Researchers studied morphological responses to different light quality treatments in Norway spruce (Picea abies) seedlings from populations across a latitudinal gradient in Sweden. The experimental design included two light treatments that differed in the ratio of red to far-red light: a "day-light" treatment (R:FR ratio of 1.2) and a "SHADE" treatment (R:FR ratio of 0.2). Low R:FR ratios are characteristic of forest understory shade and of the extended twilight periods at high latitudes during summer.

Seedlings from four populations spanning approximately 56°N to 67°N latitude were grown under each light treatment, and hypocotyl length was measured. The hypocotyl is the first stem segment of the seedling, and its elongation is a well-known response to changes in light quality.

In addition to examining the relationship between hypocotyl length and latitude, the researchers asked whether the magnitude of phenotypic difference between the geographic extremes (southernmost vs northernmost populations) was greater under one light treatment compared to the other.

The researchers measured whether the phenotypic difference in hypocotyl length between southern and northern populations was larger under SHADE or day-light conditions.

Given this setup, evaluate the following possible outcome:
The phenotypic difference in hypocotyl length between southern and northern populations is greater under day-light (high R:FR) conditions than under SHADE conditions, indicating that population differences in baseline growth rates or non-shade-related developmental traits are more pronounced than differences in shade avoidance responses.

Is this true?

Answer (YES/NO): NO